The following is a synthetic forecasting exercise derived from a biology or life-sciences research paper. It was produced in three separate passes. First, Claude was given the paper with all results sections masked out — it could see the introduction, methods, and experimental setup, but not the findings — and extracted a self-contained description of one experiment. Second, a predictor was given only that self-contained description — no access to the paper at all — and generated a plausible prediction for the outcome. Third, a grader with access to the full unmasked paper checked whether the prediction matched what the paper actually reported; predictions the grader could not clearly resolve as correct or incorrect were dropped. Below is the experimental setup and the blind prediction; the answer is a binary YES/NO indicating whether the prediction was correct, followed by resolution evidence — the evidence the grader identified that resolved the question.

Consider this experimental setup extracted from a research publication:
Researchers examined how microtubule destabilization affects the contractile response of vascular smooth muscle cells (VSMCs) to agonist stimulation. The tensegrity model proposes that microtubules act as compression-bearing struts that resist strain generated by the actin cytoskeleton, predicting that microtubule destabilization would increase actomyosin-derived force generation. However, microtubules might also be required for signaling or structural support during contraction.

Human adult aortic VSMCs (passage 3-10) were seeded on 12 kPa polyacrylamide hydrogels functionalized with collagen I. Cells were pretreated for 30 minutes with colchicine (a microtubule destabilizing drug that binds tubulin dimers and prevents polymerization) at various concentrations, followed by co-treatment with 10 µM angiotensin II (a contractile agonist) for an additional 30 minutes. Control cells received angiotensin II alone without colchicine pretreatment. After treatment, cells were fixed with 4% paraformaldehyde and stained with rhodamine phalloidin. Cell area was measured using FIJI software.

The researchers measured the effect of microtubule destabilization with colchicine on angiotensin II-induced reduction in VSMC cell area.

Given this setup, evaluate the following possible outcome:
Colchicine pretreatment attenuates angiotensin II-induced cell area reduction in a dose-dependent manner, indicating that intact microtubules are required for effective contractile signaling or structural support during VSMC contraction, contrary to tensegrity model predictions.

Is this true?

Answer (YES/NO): NO